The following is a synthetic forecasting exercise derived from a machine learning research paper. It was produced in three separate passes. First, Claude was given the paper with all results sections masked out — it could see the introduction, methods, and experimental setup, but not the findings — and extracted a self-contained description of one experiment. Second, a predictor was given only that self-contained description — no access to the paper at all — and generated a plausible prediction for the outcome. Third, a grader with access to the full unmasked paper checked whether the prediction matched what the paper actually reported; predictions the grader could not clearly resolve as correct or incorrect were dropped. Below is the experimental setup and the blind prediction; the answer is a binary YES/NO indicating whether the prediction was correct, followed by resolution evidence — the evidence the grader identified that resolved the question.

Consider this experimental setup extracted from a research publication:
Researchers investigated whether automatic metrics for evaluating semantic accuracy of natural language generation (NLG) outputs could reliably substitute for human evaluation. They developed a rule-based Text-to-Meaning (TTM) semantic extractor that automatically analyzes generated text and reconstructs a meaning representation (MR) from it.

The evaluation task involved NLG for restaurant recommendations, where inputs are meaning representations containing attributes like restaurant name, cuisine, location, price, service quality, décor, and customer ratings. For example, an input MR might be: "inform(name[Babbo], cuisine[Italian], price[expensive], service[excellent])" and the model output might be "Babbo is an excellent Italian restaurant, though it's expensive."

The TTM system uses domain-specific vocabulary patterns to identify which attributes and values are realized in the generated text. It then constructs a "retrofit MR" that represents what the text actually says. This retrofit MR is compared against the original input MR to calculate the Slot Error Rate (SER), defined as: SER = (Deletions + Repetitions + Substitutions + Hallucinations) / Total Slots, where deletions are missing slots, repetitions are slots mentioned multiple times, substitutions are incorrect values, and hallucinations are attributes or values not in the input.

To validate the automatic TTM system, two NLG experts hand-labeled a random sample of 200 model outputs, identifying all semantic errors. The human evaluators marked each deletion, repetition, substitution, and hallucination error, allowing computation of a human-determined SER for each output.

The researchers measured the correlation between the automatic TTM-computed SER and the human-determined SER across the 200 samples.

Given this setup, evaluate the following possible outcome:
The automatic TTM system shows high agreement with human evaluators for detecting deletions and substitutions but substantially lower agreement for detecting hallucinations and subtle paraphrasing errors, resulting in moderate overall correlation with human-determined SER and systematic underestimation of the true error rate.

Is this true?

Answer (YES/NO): NO